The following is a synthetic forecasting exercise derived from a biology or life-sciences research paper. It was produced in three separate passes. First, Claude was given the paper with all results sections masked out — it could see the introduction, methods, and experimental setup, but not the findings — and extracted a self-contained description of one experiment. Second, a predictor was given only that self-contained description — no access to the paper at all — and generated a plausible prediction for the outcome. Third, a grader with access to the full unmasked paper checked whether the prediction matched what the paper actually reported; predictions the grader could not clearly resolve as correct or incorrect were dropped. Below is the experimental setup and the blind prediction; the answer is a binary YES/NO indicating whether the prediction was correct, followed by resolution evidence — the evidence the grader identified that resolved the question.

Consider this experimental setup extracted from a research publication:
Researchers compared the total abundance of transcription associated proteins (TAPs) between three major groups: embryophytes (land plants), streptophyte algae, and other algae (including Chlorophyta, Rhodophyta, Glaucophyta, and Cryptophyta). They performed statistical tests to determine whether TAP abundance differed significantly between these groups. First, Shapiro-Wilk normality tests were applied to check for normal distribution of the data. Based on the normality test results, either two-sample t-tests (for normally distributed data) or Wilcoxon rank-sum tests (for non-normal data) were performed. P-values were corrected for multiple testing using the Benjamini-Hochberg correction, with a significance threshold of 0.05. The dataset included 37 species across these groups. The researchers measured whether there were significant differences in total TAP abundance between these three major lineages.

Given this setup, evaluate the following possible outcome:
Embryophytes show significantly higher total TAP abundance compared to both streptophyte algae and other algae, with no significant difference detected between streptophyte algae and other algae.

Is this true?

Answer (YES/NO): NO